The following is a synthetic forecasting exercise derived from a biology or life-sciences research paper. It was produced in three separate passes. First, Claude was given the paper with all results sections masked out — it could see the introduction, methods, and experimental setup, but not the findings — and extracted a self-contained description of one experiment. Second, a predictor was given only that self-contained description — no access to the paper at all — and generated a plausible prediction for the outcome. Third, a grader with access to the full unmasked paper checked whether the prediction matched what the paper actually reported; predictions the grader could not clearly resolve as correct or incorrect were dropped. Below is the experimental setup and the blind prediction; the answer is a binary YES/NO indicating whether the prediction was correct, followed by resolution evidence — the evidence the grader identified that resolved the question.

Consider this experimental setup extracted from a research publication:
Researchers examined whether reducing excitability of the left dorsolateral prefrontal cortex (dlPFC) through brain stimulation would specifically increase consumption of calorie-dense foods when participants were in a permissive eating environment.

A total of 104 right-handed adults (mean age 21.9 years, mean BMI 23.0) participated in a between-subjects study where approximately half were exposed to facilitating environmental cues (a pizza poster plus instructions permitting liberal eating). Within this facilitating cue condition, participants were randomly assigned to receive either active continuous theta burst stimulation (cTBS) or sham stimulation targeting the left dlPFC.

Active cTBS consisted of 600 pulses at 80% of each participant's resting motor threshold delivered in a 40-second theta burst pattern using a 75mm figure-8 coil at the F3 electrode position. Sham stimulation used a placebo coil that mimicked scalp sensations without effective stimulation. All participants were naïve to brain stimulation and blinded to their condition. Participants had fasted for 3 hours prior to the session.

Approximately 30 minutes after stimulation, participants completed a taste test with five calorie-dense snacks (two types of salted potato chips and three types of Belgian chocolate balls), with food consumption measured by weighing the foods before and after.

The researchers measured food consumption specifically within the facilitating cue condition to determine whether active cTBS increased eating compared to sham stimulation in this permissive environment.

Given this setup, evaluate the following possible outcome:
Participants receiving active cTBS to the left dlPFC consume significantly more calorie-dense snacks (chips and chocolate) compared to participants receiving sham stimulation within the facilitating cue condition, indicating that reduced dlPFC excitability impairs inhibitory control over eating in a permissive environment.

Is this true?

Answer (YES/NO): YES